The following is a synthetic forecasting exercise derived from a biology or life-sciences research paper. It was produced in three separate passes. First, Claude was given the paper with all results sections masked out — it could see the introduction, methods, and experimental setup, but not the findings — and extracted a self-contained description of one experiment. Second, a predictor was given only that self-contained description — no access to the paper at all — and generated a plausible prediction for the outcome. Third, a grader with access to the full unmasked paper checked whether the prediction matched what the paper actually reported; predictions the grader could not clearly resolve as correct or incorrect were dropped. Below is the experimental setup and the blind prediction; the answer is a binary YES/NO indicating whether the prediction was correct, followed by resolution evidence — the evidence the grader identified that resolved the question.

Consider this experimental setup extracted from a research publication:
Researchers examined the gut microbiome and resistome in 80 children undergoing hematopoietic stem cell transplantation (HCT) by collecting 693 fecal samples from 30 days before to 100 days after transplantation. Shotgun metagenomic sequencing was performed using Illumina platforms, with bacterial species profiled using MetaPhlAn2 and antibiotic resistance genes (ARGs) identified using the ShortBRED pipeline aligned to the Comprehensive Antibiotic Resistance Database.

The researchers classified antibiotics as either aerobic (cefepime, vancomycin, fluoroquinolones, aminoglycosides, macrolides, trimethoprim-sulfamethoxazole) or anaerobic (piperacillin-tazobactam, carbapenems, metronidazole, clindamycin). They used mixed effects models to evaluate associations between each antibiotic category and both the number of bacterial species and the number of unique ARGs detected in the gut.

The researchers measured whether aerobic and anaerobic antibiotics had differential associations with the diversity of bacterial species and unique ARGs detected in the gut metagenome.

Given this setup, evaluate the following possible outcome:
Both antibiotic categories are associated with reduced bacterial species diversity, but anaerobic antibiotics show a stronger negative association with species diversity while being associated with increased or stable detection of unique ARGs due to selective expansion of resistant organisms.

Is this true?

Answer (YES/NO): NO